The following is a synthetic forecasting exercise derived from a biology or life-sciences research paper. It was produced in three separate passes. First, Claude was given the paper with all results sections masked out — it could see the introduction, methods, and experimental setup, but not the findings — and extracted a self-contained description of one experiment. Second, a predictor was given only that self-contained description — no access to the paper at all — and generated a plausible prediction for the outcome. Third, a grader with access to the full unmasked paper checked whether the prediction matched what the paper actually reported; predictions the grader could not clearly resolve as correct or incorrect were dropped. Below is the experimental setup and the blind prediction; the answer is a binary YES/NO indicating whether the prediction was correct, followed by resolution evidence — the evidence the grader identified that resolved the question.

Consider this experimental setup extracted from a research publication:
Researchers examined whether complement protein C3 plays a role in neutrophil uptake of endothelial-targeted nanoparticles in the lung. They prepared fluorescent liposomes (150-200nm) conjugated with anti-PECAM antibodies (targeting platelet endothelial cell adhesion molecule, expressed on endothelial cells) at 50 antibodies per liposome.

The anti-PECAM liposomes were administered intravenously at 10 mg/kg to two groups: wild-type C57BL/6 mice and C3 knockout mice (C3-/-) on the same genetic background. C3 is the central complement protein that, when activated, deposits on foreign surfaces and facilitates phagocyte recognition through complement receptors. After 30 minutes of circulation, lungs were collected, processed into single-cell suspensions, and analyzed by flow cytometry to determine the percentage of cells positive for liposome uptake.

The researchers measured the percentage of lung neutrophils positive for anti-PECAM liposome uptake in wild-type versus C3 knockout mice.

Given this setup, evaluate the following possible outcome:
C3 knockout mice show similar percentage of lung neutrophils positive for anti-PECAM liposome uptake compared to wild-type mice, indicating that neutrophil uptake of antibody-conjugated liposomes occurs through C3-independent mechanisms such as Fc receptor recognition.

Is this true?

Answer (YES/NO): NO